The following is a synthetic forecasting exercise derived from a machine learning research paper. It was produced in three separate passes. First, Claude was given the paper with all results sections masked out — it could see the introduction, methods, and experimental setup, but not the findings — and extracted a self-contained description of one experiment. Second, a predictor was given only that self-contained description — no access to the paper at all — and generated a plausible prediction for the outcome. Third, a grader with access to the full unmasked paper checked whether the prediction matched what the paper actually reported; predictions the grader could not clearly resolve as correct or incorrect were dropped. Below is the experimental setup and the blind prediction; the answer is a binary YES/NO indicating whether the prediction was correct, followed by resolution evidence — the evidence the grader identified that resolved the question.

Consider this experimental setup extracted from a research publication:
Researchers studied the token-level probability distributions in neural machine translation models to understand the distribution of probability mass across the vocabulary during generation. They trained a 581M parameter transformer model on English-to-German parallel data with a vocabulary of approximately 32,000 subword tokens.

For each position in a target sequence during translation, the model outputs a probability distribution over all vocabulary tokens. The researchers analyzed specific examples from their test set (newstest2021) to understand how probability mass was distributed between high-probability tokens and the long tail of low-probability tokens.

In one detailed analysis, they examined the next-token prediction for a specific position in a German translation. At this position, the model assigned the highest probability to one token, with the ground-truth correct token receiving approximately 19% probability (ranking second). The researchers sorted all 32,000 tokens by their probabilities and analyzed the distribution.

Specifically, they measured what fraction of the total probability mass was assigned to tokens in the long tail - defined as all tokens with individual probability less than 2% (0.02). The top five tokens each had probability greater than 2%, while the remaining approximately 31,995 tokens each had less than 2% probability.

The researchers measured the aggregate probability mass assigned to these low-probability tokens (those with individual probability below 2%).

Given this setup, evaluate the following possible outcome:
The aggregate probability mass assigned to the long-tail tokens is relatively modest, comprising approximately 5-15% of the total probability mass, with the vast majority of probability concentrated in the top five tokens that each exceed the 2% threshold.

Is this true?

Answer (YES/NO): NO